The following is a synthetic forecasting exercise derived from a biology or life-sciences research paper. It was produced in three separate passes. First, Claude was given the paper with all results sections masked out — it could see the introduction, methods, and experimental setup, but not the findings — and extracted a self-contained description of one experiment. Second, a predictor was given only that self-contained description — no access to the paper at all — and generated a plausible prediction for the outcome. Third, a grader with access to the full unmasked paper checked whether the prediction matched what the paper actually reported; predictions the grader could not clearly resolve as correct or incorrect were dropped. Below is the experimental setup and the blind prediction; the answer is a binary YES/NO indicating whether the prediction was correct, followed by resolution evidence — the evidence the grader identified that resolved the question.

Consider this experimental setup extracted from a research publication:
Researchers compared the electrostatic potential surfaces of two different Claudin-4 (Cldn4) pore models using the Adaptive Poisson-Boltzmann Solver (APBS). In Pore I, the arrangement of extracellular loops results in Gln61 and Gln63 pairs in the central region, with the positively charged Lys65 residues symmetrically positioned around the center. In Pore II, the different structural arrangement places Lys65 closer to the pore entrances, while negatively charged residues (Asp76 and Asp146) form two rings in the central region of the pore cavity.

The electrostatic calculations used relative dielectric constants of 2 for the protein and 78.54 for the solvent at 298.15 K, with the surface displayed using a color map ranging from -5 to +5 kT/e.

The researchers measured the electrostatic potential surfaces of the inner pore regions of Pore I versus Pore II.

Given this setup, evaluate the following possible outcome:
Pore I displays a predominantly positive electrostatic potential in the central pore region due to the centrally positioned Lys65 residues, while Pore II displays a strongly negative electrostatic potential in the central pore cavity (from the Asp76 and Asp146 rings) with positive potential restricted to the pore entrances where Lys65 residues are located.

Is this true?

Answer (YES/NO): YES